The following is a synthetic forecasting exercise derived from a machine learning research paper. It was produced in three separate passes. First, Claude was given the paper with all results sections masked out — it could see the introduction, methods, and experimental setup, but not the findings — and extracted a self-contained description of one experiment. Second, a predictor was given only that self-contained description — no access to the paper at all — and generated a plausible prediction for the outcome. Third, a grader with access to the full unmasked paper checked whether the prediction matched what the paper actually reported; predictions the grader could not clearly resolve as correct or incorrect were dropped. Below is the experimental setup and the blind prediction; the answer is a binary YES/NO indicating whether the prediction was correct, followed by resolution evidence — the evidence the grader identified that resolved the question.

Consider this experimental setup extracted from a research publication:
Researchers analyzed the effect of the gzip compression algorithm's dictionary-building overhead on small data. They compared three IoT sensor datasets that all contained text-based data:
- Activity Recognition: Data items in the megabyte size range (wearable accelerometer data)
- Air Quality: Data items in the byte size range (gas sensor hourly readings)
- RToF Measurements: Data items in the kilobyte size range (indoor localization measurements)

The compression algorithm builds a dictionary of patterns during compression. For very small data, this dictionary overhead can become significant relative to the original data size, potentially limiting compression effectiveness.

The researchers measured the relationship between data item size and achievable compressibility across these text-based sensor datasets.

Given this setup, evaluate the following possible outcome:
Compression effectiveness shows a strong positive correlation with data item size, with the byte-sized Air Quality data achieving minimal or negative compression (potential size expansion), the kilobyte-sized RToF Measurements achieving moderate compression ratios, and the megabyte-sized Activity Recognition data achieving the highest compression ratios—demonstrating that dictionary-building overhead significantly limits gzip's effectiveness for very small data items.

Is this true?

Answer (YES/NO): NO